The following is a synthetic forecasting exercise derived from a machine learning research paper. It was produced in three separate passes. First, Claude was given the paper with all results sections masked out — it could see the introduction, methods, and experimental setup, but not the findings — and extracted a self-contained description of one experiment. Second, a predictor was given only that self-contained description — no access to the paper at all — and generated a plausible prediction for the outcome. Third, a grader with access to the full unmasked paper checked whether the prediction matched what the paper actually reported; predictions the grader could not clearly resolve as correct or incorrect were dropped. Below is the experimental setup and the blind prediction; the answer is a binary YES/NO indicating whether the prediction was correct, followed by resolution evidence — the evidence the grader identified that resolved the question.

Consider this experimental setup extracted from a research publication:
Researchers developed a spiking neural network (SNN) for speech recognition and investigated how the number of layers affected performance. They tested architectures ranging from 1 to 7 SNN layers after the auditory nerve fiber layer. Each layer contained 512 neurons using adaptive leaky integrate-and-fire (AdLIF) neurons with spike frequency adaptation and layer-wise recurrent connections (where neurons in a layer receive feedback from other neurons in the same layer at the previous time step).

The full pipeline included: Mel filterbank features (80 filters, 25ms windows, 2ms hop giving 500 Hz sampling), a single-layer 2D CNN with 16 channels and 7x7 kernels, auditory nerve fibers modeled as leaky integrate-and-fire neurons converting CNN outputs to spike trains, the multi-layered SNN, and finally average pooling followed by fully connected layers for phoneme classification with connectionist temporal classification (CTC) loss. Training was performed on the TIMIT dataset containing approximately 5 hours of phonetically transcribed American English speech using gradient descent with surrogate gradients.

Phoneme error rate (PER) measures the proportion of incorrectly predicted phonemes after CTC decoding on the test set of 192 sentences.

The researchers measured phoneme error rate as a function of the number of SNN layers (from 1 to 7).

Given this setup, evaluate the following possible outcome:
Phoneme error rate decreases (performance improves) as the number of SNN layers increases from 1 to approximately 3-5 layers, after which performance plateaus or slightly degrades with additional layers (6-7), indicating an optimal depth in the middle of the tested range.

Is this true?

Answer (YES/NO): NO